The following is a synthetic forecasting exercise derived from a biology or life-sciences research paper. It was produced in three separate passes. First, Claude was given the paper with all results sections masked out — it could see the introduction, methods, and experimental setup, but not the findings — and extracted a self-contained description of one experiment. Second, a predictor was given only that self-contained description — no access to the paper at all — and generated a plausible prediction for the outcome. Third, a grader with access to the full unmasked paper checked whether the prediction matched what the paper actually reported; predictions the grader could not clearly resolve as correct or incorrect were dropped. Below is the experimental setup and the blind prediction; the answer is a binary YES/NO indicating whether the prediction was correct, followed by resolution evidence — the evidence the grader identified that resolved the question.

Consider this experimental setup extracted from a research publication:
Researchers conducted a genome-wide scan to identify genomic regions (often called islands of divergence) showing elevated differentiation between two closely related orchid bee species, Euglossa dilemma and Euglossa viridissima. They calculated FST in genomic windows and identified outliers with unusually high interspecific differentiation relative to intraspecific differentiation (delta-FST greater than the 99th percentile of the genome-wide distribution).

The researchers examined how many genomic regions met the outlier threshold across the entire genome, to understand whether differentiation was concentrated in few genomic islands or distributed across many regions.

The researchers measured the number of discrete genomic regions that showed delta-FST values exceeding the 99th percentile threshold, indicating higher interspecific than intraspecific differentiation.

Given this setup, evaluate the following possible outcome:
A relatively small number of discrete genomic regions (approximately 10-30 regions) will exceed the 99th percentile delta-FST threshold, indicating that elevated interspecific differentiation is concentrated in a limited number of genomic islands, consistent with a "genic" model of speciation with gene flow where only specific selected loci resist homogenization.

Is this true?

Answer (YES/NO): NO